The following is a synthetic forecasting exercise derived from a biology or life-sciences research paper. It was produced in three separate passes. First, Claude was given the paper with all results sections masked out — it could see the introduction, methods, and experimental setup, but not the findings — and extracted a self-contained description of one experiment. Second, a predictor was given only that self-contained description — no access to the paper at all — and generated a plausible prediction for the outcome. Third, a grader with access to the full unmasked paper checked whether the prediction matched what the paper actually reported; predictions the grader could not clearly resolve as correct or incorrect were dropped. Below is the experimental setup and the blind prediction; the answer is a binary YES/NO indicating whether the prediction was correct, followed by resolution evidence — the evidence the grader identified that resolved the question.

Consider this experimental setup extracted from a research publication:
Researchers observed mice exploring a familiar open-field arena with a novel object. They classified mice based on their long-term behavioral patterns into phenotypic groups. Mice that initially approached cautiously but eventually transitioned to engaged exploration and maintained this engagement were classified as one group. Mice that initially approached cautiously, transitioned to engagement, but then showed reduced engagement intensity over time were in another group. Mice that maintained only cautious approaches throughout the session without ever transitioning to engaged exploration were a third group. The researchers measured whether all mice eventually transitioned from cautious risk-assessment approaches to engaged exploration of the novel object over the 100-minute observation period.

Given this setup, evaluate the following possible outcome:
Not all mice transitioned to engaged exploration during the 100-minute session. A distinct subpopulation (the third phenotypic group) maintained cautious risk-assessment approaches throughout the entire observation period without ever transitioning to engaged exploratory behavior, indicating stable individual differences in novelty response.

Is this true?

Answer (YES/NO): YES